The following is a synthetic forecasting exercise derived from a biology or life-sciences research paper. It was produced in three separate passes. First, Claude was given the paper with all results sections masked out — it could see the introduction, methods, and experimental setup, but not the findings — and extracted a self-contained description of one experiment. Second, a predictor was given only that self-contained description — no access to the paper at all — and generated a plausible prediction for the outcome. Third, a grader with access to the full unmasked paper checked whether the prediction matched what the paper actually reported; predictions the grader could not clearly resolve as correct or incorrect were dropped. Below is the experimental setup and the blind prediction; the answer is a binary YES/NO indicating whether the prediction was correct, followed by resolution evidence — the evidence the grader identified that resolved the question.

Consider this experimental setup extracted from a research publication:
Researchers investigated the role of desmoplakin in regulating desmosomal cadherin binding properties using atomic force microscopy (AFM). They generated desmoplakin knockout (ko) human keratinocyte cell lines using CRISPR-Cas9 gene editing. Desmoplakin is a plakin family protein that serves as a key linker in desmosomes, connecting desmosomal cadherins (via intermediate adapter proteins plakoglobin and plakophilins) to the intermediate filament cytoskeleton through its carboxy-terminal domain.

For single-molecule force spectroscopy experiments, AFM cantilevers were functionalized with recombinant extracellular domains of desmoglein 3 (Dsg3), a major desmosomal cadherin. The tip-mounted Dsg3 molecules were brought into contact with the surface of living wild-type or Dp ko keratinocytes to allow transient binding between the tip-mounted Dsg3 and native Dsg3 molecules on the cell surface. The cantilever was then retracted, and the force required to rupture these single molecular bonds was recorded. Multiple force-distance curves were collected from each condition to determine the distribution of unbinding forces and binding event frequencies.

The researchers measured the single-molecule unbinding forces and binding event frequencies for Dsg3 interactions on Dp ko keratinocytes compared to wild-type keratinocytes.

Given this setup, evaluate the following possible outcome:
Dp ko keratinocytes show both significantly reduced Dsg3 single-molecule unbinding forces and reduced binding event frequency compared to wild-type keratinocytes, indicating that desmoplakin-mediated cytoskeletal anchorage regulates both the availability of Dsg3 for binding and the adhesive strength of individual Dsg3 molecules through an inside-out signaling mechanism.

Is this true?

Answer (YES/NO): NO